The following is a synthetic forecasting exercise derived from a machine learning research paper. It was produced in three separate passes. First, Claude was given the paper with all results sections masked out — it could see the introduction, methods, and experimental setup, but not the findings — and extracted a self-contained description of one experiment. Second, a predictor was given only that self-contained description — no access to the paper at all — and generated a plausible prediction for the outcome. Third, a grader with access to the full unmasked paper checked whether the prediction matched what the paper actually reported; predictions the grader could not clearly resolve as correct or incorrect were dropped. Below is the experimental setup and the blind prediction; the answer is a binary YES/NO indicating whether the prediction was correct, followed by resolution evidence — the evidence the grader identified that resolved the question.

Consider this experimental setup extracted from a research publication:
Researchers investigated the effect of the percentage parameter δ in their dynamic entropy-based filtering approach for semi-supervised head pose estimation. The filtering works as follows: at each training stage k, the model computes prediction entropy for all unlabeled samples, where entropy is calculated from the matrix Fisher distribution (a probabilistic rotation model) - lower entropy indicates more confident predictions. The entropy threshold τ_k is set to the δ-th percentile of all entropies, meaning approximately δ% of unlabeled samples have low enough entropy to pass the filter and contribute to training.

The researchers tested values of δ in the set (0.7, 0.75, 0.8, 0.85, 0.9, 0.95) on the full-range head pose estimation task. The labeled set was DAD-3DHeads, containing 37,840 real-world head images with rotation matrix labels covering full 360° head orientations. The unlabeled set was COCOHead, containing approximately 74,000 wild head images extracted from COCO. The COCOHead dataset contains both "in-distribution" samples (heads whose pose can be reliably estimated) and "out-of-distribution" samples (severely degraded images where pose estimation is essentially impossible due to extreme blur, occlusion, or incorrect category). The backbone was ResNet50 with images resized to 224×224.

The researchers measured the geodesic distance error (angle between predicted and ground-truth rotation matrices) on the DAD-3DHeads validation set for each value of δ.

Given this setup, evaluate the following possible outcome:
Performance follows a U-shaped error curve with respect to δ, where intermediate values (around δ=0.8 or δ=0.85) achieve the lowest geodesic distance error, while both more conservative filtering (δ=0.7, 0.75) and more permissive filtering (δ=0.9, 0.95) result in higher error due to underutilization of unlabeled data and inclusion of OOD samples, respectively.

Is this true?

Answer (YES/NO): NO